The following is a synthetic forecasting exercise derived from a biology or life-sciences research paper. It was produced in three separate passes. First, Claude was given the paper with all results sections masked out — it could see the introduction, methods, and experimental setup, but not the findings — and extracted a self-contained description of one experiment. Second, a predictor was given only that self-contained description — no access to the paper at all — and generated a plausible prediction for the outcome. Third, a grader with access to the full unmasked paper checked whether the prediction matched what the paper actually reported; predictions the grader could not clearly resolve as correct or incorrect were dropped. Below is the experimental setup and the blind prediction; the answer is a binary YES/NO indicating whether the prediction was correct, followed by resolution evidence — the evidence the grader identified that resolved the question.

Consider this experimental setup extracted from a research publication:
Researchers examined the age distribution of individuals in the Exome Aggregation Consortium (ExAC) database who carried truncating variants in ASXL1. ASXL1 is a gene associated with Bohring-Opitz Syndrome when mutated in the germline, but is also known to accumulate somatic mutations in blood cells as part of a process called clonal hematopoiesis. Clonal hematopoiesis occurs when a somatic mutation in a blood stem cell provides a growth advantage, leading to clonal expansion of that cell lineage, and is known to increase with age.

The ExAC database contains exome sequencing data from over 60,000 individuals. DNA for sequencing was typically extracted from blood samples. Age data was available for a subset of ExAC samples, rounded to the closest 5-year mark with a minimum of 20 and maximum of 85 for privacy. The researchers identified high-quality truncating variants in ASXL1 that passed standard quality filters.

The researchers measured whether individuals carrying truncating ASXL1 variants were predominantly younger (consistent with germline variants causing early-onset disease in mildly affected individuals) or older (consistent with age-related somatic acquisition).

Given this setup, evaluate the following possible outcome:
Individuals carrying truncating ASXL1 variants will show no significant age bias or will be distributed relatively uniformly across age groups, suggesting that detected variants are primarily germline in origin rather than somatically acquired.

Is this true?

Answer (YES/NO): NO